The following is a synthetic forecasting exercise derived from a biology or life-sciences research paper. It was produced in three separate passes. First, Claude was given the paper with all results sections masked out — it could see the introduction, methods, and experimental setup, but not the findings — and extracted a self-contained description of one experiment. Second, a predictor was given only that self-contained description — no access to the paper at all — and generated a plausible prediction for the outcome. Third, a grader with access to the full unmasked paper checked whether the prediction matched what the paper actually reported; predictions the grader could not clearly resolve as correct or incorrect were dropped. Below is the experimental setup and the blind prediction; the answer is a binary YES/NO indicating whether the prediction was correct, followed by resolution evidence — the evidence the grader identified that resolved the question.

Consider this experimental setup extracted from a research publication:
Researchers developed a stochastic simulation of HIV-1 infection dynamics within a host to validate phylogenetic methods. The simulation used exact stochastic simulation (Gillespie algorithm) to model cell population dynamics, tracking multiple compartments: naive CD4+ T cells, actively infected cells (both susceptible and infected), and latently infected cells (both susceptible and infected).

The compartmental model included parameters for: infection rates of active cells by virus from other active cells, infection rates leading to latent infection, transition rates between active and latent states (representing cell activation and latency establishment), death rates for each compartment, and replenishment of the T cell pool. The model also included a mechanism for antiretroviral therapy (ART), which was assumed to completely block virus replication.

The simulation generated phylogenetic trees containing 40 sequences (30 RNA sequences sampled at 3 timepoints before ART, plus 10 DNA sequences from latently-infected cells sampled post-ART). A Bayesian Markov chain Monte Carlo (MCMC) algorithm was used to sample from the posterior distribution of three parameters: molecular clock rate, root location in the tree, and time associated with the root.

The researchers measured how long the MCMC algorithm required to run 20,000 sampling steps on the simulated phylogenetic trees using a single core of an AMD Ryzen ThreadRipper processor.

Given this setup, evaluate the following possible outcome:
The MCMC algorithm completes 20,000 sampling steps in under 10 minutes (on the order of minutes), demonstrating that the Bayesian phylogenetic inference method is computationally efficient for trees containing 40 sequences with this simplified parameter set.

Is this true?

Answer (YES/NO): NO